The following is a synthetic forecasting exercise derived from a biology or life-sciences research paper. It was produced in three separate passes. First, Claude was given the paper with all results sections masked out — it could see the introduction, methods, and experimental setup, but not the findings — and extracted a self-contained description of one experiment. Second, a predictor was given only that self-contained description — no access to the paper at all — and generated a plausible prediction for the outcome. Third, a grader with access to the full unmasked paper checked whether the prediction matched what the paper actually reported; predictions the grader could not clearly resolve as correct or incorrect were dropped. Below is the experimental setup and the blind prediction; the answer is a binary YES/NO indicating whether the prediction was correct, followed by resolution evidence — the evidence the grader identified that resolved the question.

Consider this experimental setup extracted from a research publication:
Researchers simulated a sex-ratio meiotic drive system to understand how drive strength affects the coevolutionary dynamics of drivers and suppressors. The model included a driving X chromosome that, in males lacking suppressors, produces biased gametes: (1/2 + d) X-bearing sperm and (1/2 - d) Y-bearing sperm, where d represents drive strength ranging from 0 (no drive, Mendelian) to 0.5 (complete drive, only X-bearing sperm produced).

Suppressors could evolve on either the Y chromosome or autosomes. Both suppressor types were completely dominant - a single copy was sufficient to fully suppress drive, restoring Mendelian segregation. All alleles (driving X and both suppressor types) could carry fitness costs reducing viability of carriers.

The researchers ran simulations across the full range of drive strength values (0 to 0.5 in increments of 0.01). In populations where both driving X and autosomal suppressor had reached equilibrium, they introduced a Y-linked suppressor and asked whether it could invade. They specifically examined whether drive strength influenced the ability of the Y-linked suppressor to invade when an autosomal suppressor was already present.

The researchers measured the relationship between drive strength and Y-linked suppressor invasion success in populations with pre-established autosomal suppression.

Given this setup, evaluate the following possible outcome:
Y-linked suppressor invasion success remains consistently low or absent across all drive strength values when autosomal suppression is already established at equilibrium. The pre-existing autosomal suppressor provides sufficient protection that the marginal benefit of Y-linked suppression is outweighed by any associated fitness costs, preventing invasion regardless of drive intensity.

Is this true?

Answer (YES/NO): NO